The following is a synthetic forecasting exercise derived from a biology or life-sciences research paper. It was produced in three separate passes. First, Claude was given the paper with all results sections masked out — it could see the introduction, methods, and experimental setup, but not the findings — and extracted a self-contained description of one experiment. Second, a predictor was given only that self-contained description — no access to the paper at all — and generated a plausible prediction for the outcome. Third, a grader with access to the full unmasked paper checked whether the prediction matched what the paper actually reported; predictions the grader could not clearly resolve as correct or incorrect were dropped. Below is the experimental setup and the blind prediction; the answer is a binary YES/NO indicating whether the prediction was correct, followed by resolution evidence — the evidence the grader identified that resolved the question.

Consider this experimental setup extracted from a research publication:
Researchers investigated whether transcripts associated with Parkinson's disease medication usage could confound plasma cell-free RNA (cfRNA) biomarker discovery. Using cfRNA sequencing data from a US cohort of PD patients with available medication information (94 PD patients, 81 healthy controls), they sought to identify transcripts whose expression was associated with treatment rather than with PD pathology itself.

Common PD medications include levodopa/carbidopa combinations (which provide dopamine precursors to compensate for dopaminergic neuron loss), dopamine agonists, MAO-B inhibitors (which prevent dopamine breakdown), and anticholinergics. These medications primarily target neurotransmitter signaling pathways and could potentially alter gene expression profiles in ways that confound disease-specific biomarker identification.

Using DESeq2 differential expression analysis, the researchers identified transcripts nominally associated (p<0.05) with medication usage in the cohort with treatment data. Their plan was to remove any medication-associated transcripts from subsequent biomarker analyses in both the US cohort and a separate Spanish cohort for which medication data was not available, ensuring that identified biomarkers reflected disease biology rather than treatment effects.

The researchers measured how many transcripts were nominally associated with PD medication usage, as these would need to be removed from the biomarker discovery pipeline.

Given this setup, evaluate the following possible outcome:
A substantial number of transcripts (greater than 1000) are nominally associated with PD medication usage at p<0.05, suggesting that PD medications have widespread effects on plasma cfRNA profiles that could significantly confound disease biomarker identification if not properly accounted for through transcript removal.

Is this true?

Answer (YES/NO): NO